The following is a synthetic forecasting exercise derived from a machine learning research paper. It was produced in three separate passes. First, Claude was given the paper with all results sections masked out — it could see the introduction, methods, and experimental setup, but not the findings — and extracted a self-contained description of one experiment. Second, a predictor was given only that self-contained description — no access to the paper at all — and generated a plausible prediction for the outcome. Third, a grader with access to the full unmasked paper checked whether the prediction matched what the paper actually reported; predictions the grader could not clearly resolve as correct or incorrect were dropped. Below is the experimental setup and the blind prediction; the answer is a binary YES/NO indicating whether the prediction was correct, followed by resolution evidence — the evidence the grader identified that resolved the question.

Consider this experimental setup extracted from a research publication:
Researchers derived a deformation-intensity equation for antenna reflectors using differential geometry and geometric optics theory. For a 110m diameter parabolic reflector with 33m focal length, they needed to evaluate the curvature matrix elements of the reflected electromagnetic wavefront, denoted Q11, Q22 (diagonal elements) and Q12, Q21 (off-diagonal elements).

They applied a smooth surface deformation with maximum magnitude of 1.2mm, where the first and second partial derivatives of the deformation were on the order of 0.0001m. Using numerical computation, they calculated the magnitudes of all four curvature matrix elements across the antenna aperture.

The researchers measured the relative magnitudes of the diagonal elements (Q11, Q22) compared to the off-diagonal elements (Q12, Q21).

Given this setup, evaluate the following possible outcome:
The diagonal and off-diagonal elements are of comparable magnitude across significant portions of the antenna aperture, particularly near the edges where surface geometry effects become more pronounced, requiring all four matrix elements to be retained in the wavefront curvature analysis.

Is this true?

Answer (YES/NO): NO